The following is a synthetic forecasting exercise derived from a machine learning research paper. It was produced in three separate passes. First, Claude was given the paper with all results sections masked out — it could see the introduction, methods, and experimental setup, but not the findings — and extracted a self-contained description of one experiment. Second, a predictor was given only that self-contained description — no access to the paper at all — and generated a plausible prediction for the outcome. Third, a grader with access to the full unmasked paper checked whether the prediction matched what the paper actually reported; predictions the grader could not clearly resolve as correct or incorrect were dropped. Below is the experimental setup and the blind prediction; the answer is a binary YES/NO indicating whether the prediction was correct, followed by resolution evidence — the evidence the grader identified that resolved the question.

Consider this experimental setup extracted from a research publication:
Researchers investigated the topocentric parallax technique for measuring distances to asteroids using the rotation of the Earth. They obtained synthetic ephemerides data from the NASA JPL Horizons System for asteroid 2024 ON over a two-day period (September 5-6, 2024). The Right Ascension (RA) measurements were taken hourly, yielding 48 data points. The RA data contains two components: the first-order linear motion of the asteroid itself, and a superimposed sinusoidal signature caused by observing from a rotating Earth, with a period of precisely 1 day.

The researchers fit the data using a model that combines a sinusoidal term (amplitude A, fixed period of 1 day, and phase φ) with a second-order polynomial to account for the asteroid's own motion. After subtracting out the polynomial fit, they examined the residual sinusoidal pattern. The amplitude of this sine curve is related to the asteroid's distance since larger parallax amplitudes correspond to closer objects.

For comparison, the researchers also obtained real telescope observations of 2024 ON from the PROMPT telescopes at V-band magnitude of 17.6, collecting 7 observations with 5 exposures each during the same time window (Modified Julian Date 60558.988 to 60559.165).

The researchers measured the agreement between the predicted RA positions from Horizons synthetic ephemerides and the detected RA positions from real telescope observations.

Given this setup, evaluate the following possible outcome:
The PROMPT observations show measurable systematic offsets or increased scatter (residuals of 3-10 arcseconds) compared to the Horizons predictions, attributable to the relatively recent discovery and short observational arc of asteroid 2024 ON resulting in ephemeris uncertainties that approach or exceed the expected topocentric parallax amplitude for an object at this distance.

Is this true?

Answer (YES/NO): NO